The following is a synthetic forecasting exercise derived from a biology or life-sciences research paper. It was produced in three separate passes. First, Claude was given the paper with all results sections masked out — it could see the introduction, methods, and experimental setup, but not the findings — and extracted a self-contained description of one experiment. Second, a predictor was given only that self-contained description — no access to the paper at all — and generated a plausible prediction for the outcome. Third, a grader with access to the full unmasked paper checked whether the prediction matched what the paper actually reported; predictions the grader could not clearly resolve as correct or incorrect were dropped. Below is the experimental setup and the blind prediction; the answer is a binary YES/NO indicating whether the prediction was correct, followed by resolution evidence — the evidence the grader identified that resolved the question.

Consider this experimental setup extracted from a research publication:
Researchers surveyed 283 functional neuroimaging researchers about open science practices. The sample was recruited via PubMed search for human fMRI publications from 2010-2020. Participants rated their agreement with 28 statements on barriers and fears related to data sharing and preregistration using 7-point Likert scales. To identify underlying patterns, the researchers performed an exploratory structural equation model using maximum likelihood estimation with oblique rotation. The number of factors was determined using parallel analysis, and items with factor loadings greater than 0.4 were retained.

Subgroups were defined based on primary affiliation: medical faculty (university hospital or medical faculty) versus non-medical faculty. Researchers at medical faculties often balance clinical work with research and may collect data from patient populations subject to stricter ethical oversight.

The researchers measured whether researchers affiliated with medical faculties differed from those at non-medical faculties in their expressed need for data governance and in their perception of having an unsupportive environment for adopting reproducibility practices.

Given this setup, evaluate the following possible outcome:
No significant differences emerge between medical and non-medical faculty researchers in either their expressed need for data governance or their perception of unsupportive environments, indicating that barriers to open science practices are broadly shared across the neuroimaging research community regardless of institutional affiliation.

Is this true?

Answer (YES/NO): NO